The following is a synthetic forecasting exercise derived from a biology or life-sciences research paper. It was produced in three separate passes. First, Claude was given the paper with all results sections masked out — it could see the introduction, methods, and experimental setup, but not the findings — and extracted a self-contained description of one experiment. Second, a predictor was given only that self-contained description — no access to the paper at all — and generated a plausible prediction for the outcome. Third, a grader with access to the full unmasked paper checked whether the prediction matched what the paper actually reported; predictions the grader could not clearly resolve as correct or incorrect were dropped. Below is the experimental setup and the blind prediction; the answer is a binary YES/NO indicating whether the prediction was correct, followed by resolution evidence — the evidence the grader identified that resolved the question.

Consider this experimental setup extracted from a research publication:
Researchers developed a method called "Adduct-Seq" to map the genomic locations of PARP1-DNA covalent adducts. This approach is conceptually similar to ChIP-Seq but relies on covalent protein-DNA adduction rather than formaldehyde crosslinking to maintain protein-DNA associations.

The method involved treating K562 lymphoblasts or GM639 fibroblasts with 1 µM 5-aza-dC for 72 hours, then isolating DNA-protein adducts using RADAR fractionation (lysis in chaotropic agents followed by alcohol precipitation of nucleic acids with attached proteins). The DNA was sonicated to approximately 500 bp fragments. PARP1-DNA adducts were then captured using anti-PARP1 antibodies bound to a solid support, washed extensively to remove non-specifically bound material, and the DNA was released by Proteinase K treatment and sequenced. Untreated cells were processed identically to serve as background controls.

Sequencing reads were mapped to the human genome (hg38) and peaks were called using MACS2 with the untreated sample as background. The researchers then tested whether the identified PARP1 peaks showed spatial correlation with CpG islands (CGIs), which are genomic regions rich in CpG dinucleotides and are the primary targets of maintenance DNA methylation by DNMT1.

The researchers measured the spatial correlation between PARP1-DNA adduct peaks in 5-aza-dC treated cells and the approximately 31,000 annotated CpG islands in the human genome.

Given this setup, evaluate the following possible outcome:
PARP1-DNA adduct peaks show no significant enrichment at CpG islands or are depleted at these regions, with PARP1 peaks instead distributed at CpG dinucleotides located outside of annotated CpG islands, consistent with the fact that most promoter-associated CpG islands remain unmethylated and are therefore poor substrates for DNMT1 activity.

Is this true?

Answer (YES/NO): NO